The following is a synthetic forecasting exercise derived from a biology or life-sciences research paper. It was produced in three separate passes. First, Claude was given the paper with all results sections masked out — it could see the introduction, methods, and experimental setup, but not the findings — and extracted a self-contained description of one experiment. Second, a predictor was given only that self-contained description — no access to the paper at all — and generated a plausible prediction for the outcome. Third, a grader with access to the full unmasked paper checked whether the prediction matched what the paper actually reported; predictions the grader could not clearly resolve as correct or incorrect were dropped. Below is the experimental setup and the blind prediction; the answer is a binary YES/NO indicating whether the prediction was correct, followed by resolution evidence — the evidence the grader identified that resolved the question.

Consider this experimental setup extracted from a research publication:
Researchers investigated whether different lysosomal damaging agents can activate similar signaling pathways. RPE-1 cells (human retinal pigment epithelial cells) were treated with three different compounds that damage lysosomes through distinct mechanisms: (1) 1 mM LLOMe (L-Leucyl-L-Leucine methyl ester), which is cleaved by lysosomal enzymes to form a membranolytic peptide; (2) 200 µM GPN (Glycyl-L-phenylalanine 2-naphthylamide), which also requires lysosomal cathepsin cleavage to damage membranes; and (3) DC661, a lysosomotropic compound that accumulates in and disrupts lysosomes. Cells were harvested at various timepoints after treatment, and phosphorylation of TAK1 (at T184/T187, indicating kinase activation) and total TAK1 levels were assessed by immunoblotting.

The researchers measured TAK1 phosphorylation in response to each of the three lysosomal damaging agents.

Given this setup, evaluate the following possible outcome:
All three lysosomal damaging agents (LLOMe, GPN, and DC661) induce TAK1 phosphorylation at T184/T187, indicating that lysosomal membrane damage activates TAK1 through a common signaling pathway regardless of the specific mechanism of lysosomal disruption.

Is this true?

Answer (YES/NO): NO